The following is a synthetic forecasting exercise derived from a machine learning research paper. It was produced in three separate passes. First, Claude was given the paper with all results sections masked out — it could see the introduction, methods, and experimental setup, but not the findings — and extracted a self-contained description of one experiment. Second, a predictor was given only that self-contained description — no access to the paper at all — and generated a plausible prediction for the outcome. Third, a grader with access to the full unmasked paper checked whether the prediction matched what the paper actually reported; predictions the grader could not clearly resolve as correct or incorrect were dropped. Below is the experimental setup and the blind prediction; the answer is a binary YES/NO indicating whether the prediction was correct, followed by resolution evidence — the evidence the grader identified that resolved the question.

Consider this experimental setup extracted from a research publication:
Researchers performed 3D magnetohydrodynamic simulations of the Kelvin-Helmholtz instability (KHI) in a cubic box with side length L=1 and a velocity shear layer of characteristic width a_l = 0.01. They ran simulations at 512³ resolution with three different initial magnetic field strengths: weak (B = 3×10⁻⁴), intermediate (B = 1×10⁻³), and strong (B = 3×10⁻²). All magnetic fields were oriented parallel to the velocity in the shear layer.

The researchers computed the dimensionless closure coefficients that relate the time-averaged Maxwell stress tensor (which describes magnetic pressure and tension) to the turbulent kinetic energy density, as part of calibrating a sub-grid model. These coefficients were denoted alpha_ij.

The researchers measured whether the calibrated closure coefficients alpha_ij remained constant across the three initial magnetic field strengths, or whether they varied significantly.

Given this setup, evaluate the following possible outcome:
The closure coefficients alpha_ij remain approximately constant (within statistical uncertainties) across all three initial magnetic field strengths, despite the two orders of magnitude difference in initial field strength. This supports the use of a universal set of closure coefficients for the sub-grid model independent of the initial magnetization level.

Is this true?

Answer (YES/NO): NO